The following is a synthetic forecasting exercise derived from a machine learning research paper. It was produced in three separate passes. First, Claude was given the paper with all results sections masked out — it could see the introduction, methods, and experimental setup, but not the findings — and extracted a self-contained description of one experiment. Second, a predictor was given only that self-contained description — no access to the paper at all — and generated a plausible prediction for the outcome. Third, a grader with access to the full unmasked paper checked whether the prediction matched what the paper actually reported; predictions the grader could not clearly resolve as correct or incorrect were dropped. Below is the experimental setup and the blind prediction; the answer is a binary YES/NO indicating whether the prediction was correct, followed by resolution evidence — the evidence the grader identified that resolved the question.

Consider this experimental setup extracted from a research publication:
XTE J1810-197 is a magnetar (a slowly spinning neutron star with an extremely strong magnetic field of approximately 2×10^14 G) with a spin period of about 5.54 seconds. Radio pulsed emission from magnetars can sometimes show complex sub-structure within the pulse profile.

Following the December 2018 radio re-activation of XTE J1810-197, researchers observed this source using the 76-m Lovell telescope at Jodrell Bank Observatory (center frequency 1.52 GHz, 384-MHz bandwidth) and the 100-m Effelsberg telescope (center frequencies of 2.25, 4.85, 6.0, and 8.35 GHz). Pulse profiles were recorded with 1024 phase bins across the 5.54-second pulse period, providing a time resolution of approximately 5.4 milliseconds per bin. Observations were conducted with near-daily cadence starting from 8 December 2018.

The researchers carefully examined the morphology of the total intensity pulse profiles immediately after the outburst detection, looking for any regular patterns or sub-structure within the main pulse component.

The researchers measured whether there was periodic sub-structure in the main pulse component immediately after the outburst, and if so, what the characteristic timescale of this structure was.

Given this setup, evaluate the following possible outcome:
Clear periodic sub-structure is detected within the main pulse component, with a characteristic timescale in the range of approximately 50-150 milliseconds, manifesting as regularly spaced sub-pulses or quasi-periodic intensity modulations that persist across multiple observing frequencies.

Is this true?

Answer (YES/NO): YES